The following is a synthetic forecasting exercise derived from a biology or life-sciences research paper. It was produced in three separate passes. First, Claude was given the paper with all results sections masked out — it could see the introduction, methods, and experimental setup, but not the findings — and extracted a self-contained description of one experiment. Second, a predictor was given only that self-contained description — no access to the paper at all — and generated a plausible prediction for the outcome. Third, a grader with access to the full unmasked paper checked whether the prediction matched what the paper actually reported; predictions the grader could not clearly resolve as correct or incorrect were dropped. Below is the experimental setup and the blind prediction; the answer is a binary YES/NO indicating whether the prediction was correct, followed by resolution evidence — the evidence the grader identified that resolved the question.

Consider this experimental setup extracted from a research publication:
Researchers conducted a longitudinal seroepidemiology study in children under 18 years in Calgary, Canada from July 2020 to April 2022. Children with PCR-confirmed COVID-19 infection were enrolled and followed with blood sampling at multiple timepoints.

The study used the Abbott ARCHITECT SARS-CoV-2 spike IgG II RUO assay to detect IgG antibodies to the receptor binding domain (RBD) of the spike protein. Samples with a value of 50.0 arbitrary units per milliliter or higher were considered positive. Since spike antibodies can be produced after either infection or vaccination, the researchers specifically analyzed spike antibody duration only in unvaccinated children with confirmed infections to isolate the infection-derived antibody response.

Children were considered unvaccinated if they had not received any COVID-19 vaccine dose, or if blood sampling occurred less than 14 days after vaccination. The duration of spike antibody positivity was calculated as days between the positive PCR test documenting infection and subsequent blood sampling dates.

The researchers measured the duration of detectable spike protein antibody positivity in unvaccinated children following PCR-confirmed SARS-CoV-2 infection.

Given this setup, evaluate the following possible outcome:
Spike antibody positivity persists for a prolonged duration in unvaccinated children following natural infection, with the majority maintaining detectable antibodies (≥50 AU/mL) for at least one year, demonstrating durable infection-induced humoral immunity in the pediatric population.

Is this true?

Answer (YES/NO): YES